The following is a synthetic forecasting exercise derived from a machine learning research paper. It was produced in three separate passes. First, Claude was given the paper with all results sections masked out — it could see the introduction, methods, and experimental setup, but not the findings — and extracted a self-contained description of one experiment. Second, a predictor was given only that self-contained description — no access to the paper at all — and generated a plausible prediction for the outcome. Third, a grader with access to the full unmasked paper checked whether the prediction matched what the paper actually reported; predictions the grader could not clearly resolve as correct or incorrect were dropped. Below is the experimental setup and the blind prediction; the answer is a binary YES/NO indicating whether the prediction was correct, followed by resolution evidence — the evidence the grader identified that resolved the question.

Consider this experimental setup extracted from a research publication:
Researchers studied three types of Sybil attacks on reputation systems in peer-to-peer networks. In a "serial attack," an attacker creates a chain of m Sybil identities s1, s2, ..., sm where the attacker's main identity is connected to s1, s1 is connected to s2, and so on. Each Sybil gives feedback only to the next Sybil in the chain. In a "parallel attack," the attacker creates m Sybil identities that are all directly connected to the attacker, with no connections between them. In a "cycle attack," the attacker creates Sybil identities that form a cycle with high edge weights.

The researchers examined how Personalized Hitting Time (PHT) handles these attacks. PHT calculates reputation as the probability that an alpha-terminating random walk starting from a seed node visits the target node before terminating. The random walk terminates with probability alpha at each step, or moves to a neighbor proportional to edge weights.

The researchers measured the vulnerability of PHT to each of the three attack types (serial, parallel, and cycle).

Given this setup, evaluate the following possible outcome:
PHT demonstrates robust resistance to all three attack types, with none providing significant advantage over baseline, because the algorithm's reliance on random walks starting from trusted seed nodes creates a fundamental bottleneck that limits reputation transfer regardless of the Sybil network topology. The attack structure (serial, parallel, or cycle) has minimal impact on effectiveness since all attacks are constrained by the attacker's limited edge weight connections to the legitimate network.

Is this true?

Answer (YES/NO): NO